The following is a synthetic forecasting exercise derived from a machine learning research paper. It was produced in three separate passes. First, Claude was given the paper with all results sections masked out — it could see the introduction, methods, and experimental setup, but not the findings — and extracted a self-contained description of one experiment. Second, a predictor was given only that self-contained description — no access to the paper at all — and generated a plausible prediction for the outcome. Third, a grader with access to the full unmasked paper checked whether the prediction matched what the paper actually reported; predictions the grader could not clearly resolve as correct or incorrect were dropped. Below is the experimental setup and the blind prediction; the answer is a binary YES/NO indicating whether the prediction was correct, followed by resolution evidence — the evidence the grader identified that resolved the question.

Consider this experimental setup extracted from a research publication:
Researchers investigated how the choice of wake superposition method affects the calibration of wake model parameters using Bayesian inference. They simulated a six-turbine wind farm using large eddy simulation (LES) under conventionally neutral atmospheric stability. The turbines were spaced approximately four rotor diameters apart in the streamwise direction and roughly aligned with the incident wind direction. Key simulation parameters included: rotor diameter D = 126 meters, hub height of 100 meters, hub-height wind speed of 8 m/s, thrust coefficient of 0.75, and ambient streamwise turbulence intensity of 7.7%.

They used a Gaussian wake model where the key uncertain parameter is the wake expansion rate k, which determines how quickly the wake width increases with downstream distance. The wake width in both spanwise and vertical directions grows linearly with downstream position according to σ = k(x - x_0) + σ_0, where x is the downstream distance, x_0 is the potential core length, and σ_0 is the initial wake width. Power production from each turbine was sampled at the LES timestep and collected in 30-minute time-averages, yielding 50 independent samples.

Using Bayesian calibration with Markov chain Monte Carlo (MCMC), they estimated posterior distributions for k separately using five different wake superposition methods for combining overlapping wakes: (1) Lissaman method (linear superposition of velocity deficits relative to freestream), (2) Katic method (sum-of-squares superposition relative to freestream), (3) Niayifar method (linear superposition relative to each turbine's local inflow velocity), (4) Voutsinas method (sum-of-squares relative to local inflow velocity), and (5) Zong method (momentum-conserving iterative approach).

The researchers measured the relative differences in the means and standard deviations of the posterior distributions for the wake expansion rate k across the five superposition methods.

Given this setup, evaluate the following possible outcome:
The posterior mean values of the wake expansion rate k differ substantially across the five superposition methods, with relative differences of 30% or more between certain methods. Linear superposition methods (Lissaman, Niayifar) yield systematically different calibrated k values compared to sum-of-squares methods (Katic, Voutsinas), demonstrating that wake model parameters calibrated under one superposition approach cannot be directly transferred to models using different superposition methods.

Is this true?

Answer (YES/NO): YES